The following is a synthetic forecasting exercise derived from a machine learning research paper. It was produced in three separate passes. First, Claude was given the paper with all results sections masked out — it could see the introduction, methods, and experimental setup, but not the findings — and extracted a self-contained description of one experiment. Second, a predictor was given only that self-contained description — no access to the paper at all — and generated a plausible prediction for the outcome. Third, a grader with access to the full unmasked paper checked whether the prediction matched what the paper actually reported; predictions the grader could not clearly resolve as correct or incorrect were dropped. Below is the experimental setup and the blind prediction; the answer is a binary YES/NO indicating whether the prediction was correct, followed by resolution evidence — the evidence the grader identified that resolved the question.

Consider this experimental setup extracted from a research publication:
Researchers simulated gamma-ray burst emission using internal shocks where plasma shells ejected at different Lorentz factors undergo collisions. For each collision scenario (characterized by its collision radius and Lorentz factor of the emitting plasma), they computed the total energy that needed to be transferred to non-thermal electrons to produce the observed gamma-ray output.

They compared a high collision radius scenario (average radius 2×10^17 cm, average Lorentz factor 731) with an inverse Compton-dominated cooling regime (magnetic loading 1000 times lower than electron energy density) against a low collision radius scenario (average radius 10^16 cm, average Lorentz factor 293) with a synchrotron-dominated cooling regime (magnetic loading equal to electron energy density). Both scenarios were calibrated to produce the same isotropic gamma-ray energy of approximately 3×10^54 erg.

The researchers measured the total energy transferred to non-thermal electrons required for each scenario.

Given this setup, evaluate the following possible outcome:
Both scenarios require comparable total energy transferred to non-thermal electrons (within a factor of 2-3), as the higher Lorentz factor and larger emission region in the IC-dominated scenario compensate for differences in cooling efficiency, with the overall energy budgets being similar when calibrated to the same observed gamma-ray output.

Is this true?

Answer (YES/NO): YES